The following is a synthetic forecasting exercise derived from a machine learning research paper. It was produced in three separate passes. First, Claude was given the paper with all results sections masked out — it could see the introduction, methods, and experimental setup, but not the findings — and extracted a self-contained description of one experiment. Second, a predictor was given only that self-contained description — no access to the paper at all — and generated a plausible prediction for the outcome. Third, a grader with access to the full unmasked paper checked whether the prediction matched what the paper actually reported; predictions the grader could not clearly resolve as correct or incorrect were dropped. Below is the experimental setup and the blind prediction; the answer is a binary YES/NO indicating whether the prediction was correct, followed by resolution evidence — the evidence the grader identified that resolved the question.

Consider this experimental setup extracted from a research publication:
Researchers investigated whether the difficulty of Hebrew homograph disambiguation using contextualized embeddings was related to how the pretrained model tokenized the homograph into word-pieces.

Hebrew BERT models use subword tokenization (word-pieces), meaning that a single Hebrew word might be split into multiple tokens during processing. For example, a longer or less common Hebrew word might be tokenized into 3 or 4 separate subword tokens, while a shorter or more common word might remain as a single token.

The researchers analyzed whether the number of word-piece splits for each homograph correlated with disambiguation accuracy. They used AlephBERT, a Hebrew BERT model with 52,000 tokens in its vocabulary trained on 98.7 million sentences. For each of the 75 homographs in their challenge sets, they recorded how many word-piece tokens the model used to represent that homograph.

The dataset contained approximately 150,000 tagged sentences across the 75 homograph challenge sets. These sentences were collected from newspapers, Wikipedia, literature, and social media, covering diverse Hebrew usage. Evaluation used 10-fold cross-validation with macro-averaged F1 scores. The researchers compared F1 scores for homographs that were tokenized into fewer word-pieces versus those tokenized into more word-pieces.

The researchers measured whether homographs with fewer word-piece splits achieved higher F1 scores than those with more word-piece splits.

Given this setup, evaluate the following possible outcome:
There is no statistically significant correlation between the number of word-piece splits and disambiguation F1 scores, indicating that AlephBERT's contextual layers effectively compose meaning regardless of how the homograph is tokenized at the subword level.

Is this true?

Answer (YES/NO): NO